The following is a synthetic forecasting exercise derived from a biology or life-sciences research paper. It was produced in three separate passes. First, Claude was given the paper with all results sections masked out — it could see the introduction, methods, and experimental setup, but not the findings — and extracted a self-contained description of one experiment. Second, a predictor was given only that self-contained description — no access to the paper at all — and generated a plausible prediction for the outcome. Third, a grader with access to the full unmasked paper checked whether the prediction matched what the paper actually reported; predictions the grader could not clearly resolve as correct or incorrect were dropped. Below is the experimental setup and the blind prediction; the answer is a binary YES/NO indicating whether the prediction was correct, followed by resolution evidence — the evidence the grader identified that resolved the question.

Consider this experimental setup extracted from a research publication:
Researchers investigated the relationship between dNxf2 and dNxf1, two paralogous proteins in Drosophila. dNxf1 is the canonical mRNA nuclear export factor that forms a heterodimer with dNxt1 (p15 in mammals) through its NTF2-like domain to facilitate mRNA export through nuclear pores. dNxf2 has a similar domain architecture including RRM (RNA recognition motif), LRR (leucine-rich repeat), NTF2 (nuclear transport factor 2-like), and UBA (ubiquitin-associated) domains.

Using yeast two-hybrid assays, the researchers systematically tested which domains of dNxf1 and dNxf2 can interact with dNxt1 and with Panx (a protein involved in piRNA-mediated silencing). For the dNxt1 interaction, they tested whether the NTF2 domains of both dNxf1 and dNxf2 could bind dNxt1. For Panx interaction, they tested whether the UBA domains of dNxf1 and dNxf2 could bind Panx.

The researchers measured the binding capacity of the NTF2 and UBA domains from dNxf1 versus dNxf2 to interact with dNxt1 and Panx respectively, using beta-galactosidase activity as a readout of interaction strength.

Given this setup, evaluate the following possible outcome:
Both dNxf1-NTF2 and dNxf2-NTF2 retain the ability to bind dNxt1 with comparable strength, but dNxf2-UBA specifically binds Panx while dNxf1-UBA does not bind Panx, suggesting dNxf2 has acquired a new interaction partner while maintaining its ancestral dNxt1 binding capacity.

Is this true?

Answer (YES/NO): YES